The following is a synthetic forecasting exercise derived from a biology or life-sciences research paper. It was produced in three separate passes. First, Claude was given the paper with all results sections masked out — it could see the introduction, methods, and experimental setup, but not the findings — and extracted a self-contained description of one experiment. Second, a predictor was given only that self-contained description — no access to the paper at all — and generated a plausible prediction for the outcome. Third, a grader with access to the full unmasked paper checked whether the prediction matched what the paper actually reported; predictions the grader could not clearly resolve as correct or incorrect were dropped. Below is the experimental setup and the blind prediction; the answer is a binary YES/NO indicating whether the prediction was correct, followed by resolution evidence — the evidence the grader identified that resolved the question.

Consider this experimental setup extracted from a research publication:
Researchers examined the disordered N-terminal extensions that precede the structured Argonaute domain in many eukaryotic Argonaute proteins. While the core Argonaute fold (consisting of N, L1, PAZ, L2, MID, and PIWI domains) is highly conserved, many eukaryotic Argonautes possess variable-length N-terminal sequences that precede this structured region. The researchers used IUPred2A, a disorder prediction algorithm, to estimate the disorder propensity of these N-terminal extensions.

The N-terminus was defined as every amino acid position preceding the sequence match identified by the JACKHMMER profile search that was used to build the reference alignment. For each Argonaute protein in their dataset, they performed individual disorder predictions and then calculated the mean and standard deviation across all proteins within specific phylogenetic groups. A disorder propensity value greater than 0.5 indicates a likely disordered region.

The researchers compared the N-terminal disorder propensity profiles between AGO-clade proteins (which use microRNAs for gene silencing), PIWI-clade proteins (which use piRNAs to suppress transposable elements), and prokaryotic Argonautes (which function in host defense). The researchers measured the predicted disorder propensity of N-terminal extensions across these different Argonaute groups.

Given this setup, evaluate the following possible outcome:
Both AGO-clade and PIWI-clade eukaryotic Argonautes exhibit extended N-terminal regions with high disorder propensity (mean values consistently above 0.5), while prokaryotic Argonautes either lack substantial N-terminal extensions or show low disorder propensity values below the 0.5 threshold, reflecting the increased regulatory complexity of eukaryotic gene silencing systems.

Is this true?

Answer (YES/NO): YES